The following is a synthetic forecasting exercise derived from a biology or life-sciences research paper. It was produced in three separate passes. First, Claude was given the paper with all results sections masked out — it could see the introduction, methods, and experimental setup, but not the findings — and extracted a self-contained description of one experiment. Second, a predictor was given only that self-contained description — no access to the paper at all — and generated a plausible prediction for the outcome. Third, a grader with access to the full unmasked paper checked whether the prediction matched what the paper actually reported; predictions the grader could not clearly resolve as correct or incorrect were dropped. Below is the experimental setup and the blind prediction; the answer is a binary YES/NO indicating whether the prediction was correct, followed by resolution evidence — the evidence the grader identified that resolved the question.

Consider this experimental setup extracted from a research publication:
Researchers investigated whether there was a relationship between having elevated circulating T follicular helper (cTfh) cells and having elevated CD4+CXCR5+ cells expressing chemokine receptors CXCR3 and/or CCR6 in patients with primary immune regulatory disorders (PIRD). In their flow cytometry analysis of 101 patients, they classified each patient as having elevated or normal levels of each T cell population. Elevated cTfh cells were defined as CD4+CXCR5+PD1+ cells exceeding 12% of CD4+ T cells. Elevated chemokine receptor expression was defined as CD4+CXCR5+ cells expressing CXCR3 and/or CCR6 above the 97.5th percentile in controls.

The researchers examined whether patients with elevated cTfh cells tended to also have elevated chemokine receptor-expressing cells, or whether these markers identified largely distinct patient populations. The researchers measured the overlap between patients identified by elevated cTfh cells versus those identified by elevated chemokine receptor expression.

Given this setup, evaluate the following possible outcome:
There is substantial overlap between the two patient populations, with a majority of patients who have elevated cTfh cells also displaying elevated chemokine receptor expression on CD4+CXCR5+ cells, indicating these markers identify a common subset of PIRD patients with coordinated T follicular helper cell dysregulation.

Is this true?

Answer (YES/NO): NO